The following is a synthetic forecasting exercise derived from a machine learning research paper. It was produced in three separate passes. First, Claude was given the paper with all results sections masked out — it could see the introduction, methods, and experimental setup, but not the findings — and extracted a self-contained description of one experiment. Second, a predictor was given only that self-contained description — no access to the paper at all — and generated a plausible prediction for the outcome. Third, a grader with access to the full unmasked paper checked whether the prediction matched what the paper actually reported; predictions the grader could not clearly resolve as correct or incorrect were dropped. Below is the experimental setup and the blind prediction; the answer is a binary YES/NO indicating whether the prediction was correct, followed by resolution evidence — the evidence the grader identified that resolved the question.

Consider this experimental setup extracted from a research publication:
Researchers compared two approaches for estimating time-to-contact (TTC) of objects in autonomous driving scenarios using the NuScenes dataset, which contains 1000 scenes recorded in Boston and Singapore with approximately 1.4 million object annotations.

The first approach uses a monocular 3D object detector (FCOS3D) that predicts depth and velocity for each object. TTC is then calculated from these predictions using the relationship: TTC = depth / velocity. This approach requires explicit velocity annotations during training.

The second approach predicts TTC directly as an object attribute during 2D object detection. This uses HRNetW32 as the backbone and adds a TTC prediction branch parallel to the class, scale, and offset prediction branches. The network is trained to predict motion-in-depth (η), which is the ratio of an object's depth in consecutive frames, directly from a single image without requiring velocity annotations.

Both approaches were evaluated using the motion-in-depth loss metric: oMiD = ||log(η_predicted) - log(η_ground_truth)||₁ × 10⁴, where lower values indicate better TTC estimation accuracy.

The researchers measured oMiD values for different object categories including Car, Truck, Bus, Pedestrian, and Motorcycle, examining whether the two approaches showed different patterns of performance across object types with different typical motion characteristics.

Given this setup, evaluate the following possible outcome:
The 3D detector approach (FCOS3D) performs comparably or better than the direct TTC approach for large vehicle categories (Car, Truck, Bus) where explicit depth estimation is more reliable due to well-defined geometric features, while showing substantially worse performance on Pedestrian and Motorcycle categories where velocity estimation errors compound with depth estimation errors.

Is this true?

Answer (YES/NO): NO